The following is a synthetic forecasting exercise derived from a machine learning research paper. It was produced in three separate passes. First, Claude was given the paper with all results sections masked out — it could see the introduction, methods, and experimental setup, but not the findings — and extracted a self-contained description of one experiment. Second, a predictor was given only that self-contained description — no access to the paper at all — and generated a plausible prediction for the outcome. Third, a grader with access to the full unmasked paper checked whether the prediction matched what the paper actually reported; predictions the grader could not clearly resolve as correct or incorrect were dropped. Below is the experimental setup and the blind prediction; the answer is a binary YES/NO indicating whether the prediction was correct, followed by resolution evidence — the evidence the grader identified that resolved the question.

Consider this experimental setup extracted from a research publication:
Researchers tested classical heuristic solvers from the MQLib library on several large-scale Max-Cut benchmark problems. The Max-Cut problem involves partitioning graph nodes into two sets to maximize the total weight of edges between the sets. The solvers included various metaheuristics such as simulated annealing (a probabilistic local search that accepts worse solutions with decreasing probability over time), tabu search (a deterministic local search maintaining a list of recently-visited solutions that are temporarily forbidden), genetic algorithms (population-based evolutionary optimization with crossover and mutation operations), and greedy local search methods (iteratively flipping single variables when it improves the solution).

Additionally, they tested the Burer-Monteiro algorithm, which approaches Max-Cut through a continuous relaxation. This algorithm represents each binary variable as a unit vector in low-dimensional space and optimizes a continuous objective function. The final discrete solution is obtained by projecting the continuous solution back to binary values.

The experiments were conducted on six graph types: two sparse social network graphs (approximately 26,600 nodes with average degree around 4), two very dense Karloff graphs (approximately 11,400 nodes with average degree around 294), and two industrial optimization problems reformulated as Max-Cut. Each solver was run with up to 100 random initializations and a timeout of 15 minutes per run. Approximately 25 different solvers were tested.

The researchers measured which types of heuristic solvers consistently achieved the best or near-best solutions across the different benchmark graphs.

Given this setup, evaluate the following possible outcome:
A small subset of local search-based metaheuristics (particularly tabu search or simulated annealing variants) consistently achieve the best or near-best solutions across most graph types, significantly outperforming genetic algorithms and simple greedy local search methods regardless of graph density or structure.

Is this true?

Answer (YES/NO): NO